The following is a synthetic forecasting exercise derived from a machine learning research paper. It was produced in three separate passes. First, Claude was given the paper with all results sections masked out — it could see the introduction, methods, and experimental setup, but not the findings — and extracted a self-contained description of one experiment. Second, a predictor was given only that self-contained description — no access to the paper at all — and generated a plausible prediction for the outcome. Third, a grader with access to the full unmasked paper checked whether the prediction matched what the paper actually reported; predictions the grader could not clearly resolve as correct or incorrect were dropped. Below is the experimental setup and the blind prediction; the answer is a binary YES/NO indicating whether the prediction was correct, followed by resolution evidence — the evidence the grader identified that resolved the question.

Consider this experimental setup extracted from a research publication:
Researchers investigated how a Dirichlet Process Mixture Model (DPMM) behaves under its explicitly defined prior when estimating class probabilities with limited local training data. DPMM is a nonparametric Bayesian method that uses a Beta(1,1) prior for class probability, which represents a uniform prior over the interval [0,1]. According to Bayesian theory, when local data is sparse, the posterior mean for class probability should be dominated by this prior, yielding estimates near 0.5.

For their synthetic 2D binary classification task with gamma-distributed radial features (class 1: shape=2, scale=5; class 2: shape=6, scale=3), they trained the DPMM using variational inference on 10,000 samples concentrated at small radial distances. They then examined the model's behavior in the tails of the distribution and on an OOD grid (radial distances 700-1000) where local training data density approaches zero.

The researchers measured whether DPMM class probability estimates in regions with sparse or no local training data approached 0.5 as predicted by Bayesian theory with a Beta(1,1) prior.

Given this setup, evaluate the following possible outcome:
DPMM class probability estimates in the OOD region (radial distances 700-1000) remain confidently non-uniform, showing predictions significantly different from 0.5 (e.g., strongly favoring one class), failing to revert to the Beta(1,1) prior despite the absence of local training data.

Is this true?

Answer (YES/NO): NO